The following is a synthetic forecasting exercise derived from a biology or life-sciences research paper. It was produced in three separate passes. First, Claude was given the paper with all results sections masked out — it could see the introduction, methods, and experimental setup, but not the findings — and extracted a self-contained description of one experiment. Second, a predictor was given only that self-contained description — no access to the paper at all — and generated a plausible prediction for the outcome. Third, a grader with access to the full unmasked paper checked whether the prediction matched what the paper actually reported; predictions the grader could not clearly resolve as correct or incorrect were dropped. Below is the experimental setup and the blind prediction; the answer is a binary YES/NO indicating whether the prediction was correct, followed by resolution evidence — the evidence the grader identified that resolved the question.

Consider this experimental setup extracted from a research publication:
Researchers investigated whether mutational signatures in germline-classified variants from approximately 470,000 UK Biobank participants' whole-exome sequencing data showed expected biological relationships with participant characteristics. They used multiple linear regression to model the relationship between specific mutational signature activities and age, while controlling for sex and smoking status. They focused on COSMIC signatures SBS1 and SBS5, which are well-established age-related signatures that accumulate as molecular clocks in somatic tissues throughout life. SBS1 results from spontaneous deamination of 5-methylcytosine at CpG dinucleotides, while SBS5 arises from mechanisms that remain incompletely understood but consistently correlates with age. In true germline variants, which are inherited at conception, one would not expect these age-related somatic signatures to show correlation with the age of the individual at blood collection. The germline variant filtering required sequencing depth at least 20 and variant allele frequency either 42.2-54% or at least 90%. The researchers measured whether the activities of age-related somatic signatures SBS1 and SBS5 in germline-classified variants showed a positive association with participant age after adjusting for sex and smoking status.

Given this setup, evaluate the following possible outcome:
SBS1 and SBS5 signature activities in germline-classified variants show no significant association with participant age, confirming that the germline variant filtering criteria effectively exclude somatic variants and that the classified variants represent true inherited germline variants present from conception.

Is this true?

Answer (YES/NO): NO